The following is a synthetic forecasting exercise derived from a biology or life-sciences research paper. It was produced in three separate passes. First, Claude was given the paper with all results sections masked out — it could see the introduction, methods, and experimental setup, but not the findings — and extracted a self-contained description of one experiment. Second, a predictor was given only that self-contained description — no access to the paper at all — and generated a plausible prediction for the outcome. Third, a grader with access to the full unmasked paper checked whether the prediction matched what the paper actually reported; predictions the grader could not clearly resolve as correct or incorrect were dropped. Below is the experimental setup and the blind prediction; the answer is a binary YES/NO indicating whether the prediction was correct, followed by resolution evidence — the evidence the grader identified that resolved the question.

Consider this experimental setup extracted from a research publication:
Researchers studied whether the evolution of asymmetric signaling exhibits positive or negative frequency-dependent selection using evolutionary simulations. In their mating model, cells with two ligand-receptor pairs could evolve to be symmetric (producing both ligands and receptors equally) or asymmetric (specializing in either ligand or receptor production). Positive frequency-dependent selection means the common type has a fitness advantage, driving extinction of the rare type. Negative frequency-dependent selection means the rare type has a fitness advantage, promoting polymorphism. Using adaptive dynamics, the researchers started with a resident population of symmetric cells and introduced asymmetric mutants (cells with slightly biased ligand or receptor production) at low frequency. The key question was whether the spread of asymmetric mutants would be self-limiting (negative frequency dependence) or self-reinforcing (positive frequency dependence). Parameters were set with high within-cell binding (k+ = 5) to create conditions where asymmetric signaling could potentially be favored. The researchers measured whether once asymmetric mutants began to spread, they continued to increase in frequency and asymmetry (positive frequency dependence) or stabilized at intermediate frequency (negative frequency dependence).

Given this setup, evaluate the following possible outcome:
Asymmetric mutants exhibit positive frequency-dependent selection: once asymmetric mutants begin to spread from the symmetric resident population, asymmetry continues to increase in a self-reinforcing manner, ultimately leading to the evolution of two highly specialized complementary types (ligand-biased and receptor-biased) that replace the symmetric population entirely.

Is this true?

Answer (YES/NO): YES